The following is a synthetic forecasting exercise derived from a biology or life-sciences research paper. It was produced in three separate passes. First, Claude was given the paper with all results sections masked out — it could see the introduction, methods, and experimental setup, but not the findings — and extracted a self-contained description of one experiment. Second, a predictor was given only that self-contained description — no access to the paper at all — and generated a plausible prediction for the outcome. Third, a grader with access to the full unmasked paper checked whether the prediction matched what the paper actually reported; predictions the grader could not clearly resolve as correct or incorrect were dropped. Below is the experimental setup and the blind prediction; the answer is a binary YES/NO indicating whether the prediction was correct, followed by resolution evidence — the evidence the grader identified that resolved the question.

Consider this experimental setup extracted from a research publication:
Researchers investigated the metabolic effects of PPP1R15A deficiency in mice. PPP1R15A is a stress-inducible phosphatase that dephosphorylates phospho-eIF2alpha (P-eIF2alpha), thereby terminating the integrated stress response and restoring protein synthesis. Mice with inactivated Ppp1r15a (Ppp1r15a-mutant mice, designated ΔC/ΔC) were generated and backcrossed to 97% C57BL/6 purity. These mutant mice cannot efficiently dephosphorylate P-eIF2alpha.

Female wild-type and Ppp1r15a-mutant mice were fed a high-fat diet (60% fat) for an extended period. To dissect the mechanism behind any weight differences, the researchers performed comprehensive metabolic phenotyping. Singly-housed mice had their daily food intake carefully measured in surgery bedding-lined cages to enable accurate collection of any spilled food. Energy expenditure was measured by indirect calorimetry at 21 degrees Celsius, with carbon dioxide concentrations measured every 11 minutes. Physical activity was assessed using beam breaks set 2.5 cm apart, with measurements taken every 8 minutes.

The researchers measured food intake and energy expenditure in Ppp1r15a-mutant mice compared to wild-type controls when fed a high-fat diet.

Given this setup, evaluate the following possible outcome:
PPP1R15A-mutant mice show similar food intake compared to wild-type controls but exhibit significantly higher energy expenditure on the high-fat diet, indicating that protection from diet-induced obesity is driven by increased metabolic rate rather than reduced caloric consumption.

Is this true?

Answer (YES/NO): NO